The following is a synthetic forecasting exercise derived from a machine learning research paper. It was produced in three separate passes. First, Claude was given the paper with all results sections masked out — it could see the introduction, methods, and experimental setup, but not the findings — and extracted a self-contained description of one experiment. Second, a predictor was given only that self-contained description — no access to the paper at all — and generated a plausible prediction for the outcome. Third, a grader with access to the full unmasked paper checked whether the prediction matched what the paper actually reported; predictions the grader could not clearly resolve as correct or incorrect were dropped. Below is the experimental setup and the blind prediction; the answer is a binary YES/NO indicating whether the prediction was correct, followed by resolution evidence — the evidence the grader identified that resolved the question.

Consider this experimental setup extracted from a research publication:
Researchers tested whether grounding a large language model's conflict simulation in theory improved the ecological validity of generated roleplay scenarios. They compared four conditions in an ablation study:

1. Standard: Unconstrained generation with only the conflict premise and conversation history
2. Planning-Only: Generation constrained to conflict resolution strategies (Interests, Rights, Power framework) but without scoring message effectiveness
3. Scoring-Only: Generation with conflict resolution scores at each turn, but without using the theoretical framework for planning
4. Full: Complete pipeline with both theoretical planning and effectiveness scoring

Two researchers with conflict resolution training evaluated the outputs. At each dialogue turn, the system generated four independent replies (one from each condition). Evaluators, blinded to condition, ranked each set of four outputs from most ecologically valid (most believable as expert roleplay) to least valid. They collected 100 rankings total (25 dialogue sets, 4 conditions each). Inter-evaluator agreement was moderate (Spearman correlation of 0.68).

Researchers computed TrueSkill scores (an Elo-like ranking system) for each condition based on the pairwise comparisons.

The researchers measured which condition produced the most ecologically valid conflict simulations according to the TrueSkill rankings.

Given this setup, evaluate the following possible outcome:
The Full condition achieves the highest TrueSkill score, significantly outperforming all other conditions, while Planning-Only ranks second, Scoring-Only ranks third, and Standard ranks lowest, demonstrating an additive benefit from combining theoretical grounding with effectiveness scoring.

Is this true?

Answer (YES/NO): NO